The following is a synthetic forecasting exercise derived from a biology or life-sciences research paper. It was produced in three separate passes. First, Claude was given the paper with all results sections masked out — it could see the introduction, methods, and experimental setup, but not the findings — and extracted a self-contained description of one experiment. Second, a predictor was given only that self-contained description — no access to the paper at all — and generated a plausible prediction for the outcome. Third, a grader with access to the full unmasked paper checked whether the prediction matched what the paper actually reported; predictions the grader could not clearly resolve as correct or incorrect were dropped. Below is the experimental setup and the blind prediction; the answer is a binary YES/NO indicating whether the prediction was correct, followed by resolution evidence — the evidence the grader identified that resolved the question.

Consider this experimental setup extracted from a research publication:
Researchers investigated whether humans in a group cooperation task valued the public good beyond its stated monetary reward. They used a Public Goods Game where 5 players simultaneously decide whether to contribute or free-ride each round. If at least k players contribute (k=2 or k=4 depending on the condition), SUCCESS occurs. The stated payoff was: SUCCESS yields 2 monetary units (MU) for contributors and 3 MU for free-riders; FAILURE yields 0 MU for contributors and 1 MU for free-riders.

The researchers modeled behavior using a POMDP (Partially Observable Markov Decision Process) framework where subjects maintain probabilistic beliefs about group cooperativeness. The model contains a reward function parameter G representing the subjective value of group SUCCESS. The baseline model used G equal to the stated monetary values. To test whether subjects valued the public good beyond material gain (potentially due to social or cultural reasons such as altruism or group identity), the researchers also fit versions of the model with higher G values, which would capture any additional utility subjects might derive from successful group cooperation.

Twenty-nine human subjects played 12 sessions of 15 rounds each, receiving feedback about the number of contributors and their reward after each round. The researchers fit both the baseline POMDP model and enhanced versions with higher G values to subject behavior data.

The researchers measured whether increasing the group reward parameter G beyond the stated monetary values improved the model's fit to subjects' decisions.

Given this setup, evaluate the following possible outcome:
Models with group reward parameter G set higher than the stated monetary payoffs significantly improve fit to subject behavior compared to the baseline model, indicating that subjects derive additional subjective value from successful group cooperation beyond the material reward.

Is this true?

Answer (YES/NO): NO